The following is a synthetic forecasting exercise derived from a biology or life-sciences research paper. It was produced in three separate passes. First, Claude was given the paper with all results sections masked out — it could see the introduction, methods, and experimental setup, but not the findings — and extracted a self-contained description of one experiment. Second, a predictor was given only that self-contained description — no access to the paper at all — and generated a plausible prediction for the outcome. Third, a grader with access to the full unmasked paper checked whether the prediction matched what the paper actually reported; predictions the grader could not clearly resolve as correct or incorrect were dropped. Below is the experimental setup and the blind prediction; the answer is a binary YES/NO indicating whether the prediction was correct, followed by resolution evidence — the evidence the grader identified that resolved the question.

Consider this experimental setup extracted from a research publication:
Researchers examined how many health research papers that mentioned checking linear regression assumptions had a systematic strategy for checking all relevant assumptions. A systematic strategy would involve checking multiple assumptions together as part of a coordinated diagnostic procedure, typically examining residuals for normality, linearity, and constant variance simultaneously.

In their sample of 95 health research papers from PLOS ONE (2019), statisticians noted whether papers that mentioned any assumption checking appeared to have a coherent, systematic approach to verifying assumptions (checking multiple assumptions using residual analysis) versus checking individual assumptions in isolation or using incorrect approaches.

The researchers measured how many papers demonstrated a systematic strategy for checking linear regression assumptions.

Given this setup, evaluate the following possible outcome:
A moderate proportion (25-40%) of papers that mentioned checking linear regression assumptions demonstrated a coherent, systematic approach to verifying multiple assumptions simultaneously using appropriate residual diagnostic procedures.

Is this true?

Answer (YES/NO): NO